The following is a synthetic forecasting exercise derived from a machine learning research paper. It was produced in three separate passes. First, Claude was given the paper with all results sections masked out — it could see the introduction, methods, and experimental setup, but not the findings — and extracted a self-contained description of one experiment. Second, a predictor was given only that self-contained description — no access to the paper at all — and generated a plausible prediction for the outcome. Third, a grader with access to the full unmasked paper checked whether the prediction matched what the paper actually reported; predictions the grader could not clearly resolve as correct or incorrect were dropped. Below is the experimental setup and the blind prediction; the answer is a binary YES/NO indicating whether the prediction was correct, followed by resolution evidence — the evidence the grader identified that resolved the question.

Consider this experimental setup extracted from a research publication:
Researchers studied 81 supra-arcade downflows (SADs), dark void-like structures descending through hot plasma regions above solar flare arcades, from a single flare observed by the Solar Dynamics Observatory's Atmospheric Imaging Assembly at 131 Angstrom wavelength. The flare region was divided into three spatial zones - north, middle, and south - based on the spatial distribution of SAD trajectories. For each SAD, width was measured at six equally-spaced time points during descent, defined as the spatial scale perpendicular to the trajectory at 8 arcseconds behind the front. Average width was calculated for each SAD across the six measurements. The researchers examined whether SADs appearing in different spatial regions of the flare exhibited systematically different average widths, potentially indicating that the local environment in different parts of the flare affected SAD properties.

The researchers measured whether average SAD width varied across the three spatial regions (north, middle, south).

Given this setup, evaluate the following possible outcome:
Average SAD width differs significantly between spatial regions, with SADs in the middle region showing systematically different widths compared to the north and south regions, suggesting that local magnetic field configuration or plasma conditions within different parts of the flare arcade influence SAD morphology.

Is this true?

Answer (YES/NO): NO